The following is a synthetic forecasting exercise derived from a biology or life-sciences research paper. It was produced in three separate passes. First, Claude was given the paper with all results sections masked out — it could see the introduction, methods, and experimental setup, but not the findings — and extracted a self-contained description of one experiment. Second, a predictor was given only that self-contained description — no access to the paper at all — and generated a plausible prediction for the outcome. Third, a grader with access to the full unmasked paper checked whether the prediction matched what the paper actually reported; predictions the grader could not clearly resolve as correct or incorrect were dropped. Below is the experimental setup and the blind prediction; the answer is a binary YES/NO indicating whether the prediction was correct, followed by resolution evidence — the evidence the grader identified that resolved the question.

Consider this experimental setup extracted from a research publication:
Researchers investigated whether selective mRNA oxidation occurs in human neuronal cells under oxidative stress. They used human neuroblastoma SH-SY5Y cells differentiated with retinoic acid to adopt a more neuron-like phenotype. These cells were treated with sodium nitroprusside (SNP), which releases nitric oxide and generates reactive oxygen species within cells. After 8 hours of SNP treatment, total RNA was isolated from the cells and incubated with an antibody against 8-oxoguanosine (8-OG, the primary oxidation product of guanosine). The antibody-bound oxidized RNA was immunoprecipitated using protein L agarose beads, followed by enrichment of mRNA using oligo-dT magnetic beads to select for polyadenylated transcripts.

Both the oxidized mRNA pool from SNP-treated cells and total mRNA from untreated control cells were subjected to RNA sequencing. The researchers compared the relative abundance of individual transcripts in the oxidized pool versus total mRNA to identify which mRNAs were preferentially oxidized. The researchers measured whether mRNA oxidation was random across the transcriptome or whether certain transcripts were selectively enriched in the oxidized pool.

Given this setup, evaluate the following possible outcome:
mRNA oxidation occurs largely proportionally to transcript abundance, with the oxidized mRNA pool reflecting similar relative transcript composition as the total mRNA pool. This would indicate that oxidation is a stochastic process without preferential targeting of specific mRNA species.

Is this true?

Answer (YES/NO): NO